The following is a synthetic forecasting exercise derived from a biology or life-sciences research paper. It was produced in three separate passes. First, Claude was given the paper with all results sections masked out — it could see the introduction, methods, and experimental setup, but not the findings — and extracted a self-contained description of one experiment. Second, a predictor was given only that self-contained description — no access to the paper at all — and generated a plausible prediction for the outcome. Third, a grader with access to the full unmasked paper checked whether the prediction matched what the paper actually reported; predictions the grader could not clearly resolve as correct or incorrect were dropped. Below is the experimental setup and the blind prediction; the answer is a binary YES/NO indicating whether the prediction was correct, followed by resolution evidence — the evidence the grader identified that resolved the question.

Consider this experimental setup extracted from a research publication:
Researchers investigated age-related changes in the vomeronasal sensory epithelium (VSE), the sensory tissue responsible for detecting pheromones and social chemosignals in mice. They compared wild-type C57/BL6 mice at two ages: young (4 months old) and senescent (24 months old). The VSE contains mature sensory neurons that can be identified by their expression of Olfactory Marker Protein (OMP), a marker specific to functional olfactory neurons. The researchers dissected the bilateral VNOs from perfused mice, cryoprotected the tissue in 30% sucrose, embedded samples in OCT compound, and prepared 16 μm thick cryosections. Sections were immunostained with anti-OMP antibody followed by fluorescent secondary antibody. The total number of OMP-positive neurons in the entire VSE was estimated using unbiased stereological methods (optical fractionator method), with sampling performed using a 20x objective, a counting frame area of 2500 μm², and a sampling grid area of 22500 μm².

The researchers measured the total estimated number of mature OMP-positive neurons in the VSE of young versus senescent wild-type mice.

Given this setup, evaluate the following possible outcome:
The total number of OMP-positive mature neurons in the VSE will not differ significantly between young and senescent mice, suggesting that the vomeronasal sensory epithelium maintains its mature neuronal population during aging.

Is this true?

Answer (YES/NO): NO